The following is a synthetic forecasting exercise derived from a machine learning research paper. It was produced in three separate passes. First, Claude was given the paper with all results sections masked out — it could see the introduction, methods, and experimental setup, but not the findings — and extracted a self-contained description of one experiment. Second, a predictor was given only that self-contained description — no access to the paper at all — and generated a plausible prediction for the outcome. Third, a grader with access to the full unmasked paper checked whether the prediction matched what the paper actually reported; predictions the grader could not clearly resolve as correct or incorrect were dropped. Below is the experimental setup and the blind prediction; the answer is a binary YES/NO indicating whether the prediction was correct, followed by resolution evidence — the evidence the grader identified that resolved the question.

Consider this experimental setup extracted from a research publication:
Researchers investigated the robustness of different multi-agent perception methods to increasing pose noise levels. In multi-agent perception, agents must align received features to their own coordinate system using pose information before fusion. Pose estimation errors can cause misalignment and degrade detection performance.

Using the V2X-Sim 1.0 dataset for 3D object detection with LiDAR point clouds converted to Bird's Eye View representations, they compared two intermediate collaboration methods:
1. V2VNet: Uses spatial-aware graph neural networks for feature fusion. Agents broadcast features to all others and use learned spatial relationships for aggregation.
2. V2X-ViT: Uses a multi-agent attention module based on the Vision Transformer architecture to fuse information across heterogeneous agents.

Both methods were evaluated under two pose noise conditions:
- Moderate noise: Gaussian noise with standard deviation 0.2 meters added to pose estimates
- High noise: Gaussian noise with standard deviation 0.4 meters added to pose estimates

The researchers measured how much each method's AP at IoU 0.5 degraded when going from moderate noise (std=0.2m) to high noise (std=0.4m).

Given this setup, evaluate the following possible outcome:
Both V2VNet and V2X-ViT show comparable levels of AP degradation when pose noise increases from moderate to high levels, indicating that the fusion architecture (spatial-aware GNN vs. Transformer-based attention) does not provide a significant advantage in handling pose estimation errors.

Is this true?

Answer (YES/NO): NO